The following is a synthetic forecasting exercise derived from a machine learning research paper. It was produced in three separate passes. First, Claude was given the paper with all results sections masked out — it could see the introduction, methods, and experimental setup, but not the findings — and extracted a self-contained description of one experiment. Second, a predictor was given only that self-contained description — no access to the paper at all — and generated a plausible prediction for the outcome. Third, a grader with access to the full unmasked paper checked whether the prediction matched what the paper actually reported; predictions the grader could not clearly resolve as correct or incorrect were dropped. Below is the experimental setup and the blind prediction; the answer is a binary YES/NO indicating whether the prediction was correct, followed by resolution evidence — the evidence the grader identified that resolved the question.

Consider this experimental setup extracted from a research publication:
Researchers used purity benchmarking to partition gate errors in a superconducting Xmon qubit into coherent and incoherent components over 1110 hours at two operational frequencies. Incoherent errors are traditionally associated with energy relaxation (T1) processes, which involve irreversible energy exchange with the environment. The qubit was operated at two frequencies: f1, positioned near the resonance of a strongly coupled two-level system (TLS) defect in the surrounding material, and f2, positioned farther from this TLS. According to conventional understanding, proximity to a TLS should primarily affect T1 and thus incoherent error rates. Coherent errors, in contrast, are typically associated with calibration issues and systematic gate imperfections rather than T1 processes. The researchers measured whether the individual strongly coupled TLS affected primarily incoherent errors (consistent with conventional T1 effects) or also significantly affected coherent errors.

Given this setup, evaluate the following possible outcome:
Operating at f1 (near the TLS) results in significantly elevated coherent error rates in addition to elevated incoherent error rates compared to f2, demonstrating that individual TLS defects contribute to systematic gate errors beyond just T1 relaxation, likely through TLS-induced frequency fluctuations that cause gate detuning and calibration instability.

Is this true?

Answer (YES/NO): NO